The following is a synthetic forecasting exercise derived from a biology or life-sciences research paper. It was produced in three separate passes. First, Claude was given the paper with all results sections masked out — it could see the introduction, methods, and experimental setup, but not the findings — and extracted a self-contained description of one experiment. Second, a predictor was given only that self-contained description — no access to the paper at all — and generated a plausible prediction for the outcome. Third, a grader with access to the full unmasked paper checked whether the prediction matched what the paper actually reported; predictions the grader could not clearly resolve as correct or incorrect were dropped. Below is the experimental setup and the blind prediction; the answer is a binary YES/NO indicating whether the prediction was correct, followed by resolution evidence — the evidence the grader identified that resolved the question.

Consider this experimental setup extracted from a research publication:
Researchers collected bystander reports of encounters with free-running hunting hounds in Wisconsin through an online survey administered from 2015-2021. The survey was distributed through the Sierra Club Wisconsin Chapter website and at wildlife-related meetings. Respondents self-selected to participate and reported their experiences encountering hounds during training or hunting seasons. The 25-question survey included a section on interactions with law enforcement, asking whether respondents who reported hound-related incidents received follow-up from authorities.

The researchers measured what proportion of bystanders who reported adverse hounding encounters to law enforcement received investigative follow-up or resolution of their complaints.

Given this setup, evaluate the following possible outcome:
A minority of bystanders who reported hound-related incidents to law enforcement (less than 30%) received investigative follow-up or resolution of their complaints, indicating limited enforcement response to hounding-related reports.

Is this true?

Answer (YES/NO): YES